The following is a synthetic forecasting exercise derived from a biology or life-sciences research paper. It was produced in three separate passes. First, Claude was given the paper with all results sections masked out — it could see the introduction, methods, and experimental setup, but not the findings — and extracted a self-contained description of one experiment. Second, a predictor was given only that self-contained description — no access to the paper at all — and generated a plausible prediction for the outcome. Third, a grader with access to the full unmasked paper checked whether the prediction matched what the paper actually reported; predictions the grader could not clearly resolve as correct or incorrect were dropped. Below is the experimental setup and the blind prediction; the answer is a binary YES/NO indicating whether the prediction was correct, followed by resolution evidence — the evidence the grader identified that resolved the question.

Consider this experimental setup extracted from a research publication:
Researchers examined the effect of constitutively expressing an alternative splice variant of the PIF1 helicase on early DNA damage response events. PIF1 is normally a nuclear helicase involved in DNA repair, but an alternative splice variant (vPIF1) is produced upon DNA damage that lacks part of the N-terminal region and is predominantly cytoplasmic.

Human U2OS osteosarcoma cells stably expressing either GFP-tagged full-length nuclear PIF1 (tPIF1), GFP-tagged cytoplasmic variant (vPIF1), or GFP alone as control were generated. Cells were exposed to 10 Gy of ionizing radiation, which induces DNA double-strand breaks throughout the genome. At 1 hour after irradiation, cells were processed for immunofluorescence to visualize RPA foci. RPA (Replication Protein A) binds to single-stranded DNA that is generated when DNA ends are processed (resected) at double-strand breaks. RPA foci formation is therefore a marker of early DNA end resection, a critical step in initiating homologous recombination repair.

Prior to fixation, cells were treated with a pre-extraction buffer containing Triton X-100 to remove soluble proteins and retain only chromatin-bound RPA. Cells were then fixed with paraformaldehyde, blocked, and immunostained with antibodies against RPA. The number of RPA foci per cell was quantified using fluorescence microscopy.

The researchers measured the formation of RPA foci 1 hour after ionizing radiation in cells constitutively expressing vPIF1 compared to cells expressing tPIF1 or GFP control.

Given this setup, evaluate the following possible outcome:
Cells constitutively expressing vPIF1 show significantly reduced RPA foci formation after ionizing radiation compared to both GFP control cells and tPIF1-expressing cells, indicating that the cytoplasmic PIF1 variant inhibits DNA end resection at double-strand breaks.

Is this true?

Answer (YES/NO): NO